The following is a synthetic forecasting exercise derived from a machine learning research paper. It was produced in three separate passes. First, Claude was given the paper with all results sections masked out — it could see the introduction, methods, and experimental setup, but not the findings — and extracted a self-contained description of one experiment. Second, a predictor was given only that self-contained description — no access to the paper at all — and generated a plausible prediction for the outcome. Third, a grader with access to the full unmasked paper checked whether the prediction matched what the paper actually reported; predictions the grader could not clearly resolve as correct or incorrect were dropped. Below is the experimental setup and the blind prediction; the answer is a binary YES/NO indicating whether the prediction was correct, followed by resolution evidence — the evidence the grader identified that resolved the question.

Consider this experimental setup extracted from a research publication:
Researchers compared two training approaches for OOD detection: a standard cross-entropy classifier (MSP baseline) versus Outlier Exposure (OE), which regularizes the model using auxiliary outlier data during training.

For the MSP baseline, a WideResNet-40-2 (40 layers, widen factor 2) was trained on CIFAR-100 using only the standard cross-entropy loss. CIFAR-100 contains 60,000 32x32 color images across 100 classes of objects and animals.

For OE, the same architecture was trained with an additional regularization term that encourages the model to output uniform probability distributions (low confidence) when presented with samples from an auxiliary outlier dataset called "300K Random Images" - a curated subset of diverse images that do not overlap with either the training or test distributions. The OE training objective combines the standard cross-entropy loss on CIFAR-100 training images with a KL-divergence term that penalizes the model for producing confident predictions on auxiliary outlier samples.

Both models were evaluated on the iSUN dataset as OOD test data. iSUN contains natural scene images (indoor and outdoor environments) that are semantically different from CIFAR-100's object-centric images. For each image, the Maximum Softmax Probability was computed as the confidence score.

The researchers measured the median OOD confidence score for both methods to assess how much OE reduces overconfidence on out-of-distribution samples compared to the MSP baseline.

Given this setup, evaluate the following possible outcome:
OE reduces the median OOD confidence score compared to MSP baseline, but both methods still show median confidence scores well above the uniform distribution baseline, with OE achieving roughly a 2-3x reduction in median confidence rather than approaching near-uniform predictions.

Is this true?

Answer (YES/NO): NO